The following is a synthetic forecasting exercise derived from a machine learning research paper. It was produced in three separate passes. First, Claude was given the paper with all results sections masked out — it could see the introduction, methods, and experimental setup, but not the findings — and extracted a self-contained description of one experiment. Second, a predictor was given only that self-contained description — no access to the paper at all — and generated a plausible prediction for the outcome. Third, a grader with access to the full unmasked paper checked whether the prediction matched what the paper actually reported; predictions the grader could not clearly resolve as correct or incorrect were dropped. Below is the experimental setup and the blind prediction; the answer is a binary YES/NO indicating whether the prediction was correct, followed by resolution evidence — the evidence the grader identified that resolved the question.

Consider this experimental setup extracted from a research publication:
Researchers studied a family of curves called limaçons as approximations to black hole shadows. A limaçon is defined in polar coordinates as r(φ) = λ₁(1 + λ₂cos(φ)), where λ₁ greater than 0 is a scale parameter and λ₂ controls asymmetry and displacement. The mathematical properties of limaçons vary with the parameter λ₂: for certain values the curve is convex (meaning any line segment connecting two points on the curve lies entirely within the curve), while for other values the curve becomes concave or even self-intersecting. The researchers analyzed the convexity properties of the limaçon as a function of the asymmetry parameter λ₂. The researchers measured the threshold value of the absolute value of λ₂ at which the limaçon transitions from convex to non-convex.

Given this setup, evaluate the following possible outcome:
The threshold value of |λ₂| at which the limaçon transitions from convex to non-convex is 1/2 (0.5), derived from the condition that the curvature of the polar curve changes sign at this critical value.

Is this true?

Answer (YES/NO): YES